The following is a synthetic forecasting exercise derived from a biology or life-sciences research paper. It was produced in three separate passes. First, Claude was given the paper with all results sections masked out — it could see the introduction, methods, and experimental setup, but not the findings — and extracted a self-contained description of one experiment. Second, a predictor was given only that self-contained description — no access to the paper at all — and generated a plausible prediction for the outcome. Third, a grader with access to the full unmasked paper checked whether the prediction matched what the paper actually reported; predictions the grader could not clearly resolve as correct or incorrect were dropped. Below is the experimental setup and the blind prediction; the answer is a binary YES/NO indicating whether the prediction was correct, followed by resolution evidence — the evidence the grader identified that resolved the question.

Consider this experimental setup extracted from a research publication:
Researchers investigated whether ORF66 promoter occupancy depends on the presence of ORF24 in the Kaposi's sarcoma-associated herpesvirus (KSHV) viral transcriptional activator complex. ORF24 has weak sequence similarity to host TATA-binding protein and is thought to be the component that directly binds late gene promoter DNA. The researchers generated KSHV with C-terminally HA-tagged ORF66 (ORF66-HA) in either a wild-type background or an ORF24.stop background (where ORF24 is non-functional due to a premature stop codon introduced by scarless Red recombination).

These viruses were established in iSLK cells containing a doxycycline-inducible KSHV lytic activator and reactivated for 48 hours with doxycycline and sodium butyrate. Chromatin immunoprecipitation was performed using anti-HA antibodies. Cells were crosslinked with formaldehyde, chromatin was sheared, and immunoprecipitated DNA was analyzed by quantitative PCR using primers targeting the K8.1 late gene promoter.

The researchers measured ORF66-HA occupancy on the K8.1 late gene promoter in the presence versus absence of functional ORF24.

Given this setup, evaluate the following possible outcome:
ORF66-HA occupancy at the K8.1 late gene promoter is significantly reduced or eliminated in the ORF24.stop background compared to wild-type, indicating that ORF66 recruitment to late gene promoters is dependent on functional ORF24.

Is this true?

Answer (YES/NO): YES